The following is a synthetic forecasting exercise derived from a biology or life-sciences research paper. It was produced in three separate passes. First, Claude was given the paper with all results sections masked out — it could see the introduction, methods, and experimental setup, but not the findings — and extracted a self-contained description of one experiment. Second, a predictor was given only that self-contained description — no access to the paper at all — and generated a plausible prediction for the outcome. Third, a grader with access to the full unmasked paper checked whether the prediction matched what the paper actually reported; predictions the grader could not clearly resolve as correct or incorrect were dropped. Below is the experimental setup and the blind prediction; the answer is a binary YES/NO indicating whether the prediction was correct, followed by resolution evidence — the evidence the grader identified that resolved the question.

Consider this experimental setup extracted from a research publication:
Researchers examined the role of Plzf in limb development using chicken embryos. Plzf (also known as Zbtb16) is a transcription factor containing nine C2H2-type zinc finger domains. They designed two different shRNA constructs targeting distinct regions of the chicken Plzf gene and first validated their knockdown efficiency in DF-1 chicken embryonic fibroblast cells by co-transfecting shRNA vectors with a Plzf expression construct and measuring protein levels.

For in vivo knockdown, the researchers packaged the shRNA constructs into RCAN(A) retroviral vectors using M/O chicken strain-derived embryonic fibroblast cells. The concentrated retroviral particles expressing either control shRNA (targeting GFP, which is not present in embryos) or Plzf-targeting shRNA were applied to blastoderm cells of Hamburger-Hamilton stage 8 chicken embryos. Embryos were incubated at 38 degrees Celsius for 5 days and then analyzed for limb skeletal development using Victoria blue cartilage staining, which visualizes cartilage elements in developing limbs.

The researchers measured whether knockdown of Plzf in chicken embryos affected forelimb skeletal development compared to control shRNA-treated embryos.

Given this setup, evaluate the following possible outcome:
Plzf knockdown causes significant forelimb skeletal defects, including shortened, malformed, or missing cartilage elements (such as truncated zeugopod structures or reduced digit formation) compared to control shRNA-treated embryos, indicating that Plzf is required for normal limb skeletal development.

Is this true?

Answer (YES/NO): YES